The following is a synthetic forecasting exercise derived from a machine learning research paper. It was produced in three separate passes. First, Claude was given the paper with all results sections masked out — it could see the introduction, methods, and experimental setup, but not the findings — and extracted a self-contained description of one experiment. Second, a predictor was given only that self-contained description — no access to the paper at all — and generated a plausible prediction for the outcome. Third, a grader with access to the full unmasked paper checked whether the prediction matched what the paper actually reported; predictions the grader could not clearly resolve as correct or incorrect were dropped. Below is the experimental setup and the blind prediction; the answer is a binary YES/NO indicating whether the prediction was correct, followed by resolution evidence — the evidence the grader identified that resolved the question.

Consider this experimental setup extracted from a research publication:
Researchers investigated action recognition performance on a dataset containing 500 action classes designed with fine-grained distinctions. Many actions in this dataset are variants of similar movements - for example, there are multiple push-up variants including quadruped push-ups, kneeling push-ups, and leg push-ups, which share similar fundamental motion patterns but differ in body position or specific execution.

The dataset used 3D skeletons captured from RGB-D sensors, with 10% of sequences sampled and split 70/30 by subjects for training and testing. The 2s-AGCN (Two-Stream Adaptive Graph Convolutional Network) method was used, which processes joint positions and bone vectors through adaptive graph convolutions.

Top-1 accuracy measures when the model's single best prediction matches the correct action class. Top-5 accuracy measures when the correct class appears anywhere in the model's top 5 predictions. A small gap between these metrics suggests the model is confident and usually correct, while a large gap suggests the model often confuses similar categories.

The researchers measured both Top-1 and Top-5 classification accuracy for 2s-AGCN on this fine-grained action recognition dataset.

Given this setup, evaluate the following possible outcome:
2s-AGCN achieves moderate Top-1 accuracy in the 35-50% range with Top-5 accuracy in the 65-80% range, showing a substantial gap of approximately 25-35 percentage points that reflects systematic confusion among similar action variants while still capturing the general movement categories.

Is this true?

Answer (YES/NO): NO